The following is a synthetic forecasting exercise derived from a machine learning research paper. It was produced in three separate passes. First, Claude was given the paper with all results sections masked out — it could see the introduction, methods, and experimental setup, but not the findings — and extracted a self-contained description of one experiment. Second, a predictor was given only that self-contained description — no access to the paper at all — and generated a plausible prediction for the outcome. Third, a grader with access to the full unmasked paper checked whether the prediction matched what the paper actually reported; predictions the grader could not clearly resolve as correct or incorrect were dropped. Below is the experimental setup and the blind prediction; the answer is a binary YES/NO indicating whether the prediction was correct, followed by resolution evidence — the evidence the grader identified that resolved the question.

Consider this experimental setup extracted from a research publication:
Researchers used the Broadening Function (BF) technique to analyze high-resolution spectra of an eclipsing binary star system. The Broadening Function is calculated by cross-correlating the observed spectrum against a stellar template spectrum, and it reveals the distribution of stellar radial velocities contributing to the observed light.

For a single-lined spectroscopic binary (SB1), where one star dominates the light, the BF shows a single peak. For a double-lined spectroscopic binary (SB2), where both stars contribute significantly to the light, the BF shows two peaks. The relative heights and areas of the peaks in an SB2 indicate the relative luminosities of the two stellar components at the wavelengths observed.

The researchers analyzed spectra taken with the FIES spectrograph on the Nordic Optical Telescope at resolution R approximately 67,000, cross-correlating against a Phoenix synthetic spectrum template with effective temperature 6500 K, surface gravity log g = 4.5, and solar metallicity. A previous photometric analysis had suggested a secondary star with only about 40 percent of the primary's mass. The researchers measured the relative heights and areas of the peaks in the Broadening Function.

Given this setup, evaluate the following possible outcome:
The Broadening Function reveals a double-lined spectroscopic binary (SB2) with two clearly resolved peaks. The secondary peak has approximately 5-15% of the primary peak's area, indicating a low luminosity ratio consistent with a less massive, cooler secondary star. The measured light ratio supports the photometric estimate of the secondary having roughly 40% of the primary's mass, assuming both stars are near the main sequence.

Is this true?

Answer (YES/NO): NO